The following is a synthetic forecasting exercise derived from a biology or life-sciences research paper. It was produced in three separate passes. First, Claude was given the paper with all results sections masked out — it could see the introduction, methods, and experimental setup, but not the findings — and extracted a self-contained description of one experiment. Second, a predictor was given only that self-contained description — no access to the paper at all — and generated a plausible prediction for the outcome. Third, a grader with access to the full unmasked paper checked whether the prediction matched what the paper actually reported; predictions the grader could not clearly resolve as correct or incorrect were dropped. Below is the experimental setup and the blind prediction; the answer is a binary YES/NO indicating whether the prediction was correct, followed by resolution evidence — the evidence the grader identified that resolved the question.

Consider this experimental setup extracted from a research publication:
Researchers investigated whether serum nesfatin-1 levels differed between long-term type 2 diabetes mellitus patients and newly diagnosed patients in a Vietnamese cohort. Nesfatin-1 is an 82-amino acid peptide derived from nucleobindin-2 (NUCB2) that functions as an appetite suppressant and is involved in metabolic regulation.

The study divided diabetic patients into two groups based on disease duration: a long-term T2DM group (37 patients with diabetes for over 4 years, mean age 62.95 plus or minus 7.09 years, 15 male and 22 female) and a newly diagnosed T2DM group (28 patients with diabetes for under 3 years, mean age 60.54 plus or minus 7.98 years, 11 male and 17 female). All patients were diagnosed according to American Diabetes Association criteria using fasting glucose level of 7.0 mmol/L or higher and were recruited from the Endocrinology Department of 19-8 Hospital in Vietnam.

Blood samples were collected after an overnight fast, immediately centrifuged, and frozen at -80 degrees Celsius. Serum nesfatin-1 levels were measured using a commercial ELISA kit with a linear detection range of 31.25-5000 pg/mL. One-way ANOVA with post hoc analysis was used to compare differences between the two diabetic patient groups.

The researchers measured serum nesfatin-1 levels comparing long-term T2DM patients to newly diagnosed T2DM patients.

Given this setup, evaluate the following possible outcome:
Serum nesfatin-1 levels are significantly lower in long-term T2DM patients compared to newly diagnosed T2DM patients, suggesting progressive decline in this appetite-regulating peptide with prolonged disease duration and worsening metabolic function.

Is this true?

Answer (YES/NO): YES